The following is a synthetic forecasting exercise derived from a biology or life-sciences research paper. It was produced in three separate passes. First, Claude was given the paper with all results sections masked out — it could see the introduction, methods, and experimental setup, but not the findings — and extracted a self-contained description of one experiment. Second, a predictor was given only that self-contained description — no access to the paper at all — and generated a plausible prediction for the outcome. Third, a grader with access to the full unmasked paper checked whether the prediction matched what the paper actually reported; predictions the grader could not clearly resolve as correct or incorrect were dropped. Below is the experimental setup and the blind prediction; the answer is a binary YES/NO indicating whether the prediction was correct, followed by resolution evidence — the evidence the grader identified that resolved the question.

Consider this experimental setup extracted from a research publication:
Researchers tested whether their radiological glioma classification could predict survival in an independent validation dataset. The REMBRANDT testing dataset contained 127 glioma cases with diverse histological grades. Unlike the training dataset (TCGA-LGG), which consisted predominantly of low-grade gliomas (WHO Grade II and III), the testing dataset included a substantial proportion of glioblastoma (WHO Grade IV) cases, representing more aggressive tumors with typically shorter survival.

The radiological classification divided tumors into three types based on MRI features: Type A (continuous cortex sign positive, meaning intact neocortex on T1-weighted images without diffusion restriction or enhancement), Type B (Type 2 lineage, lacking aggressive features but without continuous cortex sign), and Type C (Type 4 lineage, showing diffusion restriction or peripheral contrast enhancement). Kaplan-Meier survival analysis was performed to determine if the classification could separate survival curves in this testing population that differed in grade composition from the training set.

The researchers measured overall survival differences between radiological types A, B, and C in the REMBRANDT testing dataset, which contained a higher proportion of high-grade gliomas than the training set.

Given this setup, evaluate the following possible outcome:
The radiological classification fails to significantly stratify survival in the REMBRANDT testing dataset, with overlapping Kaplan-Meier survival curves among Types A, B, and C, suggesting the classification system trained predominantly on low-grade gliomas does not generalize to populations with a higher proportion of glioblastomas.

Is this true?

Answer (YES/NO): NO